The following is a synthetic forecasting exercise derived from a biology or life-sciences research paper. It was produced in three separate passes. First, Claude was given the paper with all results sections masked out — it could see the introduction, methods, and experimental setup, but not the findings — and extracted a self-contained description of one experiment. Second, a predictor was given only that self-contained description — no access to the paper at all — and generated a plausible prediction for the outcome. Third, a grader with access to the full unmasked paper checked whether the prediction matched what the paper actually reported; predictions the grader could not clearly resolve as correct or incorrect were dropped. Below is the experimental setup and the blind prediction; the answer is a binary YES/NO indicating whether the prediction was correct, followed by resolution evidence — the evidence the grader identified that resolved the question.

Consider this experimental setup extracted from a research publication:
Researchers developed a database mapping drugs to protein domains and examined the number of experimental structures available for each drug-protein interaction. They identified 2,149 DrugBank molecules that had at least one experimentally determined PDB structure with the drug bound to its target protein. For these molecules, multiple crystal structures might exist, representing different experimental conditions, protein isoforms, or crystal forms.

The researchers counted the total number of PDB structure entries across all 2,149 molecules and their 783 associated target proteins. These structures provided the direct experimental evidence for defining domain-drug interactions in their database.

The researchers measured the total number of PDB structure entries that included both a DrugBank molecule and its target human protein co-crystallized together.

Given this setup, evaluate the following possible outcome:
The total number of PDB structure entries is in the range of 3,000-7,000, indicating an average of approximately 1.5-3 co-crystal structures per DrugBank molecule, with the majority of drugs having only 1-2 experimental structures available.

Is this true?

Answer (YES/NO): YES